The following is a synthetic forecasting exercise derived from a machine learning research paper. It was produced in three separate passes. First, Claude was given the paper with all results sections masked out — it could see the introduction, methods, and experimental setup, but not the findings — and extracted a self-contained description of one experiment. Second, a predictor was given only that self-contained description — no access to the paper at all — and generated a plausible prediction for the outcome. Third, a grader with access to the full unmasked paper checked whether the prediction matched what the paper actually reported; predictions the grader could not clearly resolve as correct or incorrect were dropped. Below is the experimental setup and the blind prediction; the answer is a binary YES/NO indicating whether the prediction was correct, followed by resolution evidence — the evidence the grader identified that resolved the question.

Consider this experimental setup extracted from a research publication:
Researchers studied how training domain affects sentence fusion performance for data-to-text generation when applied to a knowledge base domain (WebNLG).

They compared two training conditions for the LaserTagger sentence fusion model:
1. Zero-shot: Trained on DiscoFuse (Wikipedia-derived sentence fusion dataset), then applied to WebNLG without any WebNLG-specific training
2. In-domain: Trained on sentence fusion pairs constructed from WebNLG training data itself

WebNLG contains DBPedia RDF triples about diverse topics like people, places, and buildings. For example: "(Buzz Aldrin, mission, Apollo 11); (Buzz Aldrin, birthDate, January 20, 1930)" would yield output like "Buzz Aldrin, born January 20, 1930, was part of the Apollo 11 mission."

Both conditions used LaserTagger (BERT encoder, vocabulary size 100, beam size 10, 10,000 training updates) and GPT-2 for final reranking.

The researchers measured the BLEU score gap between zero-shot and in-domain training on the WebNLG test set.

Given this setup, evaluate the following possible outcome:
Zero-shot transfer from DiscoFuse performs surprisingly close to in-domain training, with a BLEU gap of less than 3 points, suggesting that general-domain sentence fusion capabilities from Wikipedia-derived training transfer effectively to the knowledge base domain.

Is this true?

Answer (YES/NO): NO